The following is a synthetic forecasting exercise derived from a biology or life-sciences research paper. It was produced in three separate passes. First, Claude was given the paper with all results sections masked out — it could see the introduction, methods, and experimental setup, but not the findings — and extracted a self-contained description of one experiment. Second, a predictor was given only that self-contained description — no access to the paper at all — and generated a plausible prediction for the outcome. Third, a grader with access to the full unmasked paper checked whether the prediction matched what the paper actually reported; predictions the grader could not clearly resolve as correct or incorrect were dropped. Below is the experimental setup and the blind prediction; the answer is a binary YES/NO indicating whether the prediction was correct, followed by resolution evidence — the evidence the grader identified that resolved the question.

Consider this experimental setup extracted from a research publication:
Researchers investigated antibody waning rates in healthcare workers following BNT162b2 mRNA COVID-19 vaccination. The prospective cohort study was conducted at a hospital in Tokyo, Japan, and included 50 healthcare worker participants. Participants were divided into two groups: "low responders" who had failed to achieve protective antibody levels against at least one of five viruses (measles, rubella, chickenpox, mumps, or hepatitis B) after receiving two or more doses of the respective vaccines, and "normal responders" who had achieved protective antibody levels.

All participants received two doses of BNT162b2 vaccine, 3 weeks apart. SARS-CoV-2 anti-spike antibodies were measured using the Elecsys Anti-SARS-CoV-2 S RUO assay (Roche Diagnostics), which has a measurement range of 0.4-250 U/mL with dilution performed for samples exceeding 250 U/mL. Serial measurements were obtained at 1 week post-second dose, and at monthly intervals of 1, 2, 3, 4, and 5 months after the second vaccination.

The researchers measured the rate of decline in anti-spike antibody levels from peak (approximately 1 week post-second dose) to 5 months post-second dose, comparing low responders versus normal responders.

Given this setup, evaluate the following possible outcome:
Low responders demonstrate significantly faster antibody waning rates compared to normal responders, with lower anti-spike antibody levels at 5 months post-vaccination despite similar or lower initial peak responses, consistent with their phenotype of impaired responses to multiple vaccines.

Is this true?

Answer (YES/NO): NO